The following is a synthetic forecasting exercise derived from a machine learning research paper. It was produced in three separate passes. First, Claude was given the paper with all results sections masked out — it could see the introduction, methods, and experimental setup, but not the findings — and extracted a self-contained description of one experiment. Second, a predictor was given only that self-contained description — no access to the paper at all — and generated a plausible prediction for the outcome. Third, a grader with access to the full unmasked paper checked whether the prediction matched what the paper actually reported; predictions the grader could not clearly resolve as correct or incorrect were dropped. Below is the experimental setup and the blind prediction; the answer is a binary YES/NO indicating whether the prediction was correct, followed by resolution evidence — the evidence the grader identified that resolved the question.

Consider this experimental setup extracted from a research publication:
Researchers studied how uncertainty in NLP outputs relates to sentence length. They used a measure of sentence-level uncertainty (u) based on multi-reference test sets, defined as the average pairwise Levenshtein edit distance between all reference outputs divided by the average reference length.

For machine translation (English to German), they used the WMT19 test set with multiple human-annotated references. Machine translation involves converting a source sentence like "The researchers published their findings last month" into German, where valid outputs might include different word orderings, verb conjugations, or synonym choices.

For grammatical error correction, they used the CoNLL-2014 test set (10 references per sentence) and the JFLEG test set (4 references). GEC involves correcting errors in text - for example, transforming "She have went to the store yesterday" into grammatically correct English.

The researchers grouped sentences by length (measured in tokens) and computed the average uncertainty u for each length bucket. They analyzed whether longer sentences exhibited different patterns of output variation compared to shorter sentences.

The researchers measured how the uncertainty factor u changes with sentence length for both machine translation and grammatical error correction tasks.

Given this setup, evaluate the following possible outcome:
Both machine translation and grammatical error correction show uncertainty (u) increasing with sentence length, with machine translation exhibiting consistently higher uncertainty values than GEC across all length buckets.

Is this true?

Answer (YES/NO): YES